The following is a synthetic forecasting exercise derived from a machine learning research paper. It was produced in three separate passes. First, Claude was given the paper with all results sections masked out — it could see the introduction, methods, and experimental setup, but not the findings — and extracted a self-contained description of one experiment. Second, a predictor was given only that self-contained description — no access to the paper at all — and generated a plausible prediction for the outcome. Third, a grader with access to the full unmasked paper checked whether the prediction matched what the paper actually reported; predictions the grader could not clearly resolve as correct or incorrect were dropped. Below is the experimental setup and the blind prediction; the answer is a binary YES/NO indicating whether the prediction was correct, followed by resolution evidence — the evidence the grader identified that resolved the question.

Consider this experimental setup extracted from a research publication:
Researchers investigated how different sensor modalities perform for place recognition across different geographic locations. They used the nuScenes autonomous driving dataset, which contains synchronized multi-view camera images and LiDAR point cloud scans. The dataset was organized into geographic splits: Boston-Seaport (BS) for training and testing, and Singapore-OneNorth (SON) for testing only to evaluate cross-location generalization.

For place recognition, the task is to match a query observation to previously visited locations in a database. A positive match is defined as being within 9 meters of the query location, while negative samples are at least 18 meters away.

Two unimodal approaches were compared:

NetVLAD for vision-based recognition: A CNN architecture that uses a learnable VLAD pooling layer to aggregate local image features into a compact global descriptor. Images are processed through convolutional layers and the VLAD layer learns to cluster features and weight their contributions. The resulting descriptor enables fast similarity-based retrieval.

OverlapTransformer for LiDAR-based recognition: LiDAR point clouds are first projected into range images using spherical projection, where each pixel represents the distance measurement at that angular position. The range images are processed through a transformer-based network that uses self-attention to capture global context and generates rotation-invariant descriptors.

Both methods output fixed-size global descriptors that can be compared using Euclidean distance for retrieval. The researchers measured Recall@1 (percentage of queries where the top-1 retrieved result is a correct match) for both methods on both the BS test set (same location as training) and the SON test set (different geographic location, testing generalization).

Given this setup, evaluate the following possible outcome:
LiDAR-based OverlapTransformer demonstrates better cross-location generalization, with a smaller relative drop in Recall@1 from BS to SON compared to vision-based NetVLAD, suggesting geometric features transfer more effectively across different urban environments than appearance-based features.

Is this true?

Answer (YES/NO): NO